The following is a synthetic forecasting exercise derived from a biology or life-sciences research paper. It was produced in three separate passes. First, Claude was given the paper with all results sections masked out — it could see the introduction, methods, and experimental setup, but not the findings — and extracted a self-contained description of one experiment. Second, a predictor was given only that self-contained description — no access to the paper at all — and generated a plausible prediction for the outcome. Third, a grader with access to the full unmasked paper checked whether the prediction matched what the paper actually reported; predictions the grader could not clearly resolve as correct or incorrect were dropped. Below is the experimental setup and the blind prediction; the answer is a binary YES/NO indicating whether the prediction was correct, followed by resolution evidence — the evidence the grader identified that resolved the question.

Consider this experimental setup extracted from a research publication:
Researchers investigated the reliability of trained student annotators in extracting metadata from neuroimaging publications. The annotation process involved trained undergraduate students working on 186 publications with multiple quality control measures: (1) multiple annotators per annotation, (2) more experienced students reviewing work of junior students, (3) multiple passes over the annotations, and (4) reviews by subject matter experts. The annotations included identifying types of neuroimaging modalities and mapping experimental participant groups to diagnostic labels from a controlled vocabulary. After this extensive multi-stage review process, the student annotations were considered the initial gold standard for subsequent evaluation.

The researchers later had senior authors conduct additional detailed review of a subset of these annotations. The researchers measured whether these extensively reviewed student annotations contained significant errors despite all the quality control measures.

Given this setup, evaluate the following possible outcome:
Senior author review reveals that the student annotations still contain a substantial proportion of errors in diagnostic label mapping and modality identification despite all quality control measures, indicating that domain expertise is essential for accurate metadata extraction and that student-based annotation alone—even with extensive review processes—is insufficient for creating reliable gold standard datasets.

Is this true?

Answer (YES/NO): NO